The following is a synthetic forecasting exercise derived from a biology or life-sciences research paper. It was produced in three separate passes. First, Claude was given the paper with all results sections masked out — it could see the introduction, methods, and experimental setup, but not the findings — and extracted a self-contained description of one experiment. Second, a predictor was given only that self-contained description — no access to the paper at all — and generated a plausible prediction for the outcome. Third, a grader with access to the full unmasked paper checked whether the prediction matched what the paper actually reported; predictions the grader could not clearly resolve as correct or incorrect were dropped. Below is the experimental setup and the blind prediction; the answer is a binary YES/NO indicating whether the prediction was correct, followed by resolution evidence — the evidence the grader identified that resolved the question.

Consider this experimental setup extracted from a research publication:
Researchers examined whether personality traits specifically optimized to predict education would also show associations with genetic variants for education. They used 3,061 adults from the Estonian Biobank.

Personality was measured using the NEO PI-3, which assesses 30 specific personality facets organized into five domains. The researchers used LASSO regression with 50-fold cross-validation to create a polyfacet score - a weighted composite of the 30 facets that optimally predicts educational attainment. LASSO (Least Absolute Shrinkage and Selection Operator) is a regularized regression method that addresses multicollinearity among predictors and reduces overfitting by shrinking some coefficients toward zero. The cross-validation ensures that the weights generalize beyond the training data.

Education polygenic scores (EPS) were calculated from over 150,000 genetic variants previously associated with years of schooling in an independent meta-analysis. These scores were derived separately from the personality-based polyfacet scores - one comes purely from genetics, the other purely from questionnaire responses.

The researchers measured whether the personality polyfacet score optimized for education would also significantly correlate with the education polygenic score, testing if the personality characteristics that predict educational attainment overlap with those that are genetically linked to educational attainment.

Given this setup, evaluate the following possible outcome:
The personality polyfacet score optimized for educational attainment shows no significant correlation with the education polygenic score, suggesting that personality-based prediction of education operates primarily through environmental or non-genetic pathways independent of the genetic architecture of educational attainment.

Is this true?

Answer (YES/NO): NO